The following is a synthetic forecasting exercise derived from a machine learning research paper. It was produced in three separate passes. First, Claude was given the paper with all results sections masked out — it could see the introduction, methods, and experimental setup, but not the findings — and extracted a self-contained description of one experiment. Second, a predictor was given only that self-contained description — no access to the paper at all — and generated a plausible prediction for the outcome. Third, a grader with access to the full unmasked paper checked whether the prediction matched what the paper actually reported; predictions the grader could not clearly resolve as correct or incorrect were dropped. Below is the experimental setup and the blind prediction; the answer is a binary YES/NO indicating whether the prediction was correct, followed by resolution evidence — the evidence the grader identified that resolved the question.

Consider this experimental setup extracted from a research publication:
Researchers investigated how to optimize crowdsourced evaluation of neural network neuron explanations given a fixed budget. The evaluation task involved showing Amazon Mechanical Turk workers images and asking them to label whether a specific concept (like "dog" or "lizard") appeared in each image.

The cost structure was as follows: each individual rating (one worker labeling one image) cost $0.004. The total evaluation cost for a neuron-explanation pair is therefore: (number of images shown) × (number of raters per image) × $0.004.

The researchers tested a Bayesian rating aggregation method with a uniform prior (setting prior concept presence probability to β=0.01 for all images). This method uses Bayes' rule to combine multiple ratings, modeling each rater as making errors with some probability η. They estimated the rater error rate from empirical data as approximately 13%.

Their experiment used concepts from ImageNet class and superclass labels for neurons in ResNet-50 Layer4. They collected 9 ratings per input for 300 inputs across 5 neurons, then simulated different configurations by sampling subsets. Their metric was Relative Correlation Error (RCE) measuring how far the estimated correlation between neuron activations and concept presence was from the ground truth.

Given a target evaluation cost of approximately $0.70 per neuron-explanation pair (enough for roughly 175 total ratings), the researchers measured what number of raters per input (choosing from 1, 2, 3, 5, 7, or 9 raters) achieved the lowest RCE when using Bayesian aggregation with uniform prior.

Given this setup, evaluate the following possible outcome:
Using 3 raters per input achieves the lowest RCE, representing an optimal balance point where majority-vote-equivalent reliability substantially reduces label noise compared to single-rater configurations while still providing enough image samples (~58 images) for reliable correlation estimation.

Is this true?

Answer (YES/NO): NO